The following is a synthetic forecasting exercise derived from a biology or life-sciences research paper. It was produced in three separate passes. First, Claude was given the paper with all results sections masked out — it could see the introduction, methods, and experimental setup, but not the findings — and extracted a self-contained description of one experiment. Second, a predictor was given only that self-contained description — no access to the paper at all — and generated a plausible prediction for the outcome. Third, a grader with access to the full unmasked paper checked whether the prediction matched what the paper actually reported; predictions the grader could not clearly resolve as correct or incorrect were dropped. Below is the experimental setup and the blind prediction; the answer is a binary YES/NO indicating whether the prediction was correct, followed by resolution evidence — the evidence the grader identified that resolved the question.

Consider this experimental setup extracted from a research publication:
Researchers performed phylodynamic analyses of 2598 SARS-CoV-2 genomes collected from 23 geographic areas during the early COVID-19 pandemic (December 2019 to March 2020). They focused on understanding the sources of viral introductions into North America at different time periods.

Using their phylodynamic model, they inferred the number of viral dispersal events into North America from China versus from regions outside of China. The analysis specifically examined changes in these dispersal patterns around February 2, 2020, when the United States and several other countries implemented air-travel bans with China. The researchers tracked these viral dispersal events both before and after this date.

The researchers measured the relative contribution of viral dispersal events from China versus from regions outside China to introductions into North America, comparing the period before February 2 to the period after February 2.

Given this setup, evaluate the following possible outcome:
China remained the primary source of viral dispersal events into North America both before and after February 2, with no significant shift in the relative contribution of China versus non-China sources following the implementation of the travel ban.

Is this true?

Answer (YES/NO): NO